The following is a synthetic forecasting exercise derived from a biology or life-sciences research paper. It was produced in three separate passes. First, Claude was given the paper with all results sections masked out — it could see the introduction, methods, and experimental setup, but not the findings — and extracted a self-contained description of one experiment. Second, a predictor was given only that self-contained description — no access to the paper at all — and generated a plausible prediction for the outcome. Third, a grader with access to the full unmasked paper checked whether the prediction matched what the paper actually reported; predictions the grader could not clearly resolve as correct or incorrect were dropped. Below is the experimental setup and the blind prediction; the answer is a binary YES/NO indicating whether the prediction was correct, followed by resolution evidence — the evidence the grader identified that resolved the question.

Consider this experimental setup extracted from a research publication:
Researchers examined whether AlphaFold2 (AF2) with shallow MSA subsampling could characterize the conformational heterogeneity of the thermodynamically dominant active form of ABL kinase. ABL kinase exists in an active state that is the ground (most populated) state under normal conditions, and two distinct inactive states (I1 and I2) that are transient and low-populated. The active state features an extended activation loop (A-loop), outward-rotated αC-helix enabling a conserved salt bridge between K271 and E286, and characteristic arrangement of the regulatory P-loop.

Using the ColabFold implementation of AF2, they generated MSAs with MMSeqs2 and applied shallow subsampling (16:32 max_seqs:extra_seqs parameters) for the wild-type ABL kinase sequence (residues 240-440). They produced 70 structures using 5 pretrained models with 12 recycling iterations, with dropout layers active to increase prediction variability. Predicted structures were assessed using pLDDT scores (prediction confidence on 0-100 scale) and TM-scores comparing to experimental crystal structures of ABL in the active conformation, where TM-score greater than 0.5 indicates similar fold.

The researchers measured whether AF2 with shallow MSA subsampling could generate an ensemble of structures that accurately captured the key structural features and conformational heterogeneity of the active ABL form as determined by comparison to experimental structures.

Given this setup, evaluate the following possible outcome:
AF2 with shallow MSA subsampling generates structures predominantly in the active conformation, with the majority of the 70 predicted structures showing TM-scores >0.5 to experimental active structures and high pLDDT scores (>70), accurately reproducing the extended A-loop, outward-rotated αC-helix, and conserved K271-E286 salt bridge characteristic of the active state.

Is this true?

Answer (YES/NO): YES